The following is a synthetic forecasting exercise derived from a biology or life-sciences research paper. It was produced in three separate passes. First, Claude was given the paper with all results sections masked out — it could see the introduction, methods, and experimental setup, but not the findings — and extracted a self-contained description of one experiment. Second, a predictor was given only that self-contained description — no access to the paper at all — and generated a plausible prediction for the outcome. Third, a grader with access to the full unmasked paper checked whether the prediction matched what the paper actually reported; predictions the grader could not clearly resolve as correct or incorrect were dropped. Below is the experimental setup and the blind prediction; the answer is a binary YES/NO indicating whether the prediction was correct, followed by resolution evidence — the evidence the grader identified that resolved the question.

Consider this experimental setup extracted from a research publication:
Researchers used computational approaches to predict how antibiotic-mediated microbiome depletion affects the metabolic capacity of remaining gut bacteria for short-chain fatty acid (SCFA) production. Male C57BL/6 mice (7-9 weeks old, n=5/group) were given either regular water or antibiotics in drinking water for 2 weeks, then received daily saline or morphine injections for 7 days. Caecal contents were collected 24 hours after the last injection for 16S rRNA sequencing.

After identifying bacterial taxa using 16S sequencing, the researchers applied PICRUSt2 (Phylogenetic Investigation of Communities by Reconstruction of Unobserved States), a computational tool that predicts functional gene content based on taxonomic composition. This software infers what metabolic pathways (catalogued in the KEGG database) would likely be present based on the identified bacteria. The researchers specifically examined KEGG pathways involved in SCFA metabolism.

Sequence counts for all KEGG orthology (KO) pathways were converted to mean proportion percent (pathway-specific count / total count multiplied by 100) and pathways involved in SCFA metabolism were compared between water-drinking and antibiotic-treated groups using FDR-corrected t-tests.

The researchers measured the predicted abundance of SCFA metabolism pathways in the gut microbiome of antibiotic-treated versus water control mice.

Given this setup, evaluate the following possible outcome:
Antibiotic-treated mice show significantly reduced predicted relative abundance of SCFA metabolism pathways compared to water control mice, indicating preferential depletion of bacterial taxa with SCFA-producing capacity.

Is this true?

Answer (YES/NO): NO